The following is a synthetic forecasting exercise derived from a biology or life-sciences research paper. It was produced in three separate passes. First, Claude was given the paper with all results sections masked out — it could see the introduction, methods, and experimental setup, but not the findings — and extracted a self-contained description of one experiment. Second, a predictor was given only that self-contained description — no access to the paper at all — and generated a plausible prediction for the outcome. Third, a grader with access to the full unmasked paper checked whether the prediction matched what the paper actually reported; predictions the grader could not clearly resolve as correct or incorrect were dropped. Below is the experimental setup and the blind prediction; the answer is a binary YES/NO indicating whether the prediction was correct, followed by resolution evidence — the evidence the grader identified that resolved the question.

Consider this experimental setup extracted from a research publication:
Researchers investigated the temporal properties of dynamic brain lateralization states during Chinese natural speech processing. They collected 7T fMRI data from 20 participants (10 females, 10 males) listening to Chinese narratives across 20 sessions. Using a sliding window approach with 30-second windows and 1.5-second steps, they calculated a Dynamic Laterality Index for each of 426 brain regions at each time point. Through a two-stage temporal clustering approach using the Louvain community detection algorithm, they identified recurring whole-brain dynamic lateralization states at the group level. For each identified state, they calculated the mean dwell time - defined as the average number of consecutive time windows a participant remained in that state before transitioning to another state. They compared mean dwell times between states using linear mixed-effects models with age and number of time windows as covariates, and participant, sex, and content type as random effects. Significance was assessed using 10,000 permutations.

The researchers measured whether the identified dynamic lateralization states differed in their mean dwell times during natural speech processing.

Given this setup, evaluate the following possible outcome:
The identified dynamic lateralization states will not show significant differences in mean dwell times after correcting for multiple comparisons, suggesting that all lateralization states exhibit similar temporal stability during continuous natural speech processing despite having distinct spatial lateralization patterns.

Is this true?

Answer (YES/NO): NO